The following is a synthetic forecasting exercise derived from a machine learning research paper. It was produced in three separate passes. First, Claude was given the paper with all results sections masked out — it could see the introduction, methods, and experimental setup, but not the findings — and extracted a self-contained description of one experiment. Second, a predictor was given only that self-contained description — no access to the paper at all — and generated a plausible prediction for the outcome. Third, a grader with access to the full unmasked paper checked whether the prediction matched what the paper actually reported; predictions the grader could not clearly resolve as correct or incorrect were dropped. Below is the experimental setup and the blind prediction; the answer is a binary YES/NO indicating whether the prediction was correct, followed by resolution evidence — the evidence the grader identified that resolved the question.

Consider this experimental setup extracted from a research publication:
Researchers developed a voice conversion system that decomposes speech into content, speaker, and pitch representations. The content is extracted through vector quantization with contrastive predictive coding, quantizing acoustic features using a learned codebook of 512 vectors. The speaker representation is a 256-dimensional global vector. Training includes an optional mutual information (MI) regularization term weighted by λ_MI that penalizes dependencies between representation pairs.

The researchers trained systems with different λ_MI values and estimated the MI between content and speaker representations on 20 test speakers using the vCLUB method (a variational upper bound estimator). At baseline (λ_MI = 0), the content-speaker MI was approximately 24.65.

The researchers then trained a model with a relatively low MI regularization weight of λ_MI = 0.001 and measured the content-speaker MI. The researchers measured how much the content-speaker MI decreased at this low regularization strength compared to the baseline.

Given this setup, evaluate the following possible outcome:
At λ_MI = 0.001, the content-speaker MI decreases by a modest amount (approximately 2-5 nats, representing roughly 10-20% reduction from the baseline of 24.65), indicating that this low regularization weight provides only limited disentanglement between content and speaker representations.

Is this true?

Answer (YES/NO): NO